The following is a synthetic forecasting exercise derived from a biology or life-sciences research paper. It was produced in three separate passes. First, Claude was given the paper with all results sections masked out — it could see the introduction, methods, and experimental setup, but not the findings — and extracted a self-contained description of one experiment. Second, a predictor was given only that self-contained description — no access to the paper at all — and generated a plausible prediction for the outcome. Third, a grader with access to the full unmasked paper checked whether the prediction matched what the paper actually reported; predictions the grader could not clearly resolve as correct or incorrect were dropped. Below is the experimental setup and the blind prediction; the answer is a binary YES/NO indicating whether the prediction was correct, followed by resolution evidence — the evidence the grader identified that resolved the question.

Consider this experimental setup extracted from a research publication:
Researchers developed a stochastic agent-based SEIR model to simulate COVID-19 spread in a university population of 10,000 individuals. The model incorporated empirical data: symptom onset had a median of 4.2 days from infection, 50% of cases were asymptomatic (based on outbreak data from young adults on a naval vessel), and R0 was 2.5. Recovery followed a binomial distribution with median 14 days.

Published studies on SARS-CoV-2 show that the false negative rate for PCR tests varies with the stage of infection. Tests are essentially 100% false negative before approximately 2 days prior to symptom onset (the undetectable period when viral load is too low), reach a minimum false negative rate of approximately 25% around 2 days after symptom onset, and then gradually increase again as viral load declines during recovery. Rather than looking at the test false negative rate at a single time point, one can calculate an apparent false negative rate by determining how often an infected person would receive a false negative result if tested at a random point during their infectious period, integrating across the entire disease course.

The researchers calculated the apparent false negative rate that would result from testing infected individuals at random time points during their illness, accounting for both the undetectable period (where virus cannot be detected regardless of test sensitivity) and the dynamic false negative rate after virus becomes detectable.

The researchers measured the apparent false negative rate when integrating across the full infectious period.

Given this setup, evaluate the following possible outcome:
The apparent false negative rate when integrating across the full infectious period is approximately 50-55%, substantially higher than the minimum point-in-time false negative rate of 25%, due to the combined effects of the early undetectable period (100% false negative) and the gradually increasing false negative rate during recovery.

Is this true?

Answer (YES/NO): NO